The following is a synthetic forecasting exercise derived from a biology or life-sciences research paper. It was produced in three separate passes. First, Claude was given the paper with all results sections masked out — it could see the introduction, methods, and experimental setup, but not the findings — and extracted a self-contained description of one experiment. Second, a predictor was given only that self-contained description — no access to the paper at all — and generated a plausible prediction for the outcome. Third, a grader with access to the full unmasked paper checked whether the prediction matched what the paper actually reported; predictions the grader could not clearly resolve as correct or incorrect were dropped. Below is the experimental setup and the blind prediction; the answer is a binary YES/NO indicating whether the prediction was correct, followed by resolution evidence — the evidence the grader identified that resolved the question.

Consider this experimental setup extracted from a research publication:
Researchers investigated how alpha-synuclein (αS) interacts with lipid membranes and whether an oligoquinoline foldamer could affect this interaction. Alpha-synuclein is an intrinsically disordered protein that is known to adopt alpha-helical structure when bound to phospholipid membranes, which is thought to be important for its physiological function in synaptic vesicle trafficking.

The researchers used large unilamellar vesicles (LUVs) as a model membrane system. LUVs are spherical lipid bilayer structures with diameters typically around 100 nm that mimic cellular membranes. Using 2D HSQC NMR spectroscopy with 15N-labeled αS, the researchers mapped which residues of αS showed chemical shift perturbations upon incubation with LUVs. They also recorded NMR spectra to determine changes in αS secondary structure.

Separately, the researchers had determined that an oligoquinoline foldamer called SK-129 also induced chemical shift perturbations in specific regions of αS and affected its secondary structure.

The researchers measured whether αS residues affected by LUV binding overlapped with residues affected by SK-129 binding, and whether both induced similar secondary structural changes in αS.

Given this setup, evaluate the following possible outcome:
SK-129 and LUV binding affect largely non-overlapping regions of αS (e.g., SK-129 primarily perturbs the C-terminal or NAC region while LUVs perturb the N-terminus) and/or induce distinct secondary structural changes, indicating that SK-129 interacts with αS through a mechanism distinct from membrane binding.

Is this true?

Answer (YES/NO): NO